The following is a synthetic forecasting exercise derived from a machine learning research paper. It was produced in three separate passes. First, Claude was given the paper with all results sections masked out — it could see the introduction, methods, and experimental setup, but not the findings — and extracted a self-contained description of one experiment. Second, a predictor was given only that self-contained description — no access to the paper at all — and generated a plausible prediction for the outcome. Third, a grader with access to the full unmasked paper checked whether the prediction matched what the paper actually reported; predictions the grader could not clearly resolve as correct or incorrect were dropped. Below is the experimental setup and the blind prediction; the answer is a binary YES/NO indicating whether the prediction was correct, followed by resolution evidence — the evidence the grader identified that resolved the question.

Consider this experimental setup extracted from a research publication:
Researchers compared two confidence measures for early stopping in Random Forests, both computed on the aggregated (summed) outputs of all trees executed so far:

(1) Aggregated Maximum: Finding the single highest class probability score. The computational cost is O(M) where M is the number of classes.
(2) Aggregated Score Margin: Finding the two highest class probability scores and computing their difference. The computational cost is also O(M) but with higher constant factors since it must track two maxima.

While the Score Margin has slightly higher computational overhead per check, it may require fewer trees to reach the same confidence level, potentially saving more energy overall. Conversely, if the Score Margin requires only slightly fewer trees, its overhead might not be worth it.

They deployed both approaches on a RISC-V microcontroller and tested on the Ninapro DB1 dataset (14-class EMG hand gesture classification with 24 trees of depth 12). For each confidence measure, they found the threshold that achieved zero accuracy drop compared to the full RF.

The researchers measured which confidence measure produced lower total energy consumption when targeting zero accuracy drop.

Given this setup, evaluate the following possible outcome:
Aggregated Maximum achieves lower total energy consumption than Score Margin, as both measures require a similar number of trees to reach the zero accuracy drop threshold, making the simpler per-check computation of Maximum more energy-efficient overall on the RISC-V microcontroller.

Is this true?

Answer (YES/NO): NO